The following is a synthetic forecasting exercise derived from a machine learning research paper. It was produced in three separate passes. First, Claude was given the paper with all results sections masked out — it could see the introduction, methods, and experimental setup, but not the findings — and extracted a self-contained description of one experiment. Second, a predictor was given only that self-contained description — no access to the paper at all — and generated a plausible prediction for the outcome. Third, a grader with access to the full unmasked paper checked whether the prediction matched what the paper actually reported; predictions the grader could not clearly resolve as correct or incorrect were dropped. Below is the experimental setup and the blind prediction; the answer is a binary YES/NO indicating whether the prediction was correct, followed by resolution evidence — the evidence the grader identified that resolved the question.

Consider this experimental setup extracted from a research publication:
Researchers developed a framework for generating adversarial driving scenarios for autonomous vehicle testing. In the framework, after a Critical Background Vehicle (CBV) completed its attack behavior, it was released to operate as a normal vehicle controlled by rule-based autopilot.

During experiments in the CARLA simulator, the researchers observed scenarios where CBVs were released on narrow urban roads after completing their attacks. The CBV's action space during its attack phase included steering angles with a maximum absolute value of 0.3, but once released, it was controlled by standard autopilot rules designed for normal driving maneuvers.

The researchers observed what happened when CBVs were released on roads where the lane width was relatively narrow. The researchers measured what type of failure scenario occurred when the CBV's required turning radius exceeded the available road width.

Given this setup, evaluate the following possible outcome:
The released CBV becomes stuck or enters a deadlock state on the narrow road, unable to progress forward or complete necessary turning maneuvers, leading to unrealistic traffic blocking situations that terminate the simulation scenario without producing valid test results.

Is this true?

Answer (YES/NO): NO